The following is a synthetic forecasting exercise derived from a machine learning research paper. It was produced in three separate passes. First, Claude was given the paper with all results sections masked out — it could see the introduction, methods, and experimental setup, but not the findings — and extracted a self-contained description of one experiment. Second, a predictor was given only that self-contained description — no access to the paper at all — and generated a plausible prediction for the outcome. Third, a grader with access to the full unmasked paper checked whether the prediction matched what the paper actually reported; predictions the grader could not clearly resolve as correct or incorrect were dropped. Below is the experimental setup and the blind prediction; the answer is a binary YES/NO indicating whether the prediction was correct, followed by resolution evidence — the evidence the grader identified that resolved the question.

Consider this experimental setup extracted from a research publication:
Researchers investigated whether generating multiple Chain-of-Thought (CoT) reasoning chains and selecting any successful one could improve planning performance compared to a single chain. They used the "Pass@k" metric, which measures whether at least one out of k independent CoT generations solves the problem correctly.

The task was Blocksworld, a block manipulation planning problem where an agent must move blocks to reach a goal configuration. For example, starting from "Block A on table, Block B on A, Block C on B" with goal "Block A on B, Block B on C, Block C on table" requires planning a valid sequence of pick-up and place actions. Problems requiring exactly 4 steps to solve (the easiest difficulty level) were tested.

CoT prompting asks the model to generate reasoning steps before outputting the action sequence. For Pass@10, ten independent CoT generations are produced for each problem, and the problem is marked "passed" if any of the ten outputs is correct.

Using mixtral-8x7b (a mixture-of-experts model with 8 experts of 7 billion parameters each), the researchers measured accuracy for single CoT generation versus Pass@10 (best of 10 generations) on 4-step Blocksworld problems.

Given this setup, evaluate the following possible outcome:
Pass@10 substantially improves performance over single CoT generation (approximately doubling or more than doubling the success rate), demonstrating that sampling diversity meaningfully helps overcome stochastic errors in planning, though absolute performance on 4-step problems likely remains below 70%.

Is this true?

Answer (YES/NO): YES